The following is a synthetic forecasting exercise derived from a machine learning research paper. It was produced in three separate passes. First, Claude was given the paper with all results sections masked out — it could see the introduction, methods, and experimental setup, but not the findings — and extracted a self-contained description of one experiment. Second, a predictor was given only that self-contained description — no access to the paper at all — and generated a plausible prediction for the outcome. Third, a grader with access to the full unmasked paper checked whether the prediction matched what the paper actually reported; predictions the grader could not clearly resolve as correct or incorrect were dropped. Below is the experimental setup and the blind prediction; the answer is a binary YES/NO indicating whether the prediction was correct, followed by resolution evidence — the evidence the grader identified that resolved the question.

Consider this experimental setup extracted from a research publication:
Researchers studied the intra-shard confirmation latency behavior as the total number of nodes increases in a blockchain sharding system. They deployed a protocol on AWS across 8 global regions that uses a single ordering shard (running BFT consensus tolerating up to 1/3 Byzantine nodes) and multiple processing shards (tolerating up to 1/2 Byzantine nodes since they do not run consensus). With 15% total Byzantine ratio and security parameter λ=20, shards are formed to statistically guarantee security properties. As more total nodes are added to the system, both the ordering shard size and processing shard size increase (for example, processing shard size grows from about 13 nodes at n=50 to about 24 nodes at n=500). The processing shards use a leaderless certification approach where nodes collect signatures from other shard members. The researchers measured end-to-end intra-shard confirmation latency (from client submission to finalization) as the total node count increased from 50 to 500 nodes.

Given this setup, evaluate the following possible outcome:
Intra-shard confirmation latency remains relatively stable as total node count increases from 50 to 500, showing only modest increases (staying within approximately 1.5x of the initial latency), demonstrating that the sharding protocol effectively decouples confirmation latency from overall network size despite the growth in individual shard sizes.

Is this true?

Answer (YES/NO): YES